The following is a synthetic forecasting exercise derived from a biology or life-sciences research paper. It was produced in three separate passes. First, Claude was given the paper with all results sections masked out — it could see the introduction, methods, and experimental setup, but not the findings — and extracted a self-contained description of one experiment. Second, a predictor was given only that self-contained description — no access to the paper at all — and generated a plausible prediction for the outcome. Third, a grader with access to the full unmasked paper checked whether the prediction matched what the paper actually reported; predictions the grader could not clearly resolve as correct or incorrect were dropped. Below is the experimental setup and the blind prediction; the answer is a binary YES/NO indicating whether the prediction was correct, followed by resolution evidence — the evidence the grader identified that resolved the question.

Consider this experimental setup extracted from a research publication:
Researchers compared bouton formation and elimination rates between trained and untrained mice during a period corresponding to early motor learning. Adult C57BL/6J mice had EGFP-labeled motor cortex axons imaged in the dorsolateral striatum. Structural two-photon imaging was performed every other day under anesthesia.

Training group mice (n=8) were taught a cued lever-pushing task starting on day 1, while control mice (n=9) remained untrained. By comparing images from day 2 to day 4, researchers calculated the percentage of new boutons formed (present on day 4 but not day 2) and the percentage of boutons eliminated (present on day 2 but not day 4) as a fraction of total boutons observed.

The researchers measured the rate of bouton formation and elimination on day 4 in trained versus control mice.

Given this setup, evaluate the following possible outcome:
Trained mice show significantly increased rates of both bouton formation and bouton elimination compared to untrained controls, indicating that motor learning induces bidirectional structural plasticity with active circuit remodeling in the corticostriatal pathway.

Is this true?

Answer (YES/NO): NO